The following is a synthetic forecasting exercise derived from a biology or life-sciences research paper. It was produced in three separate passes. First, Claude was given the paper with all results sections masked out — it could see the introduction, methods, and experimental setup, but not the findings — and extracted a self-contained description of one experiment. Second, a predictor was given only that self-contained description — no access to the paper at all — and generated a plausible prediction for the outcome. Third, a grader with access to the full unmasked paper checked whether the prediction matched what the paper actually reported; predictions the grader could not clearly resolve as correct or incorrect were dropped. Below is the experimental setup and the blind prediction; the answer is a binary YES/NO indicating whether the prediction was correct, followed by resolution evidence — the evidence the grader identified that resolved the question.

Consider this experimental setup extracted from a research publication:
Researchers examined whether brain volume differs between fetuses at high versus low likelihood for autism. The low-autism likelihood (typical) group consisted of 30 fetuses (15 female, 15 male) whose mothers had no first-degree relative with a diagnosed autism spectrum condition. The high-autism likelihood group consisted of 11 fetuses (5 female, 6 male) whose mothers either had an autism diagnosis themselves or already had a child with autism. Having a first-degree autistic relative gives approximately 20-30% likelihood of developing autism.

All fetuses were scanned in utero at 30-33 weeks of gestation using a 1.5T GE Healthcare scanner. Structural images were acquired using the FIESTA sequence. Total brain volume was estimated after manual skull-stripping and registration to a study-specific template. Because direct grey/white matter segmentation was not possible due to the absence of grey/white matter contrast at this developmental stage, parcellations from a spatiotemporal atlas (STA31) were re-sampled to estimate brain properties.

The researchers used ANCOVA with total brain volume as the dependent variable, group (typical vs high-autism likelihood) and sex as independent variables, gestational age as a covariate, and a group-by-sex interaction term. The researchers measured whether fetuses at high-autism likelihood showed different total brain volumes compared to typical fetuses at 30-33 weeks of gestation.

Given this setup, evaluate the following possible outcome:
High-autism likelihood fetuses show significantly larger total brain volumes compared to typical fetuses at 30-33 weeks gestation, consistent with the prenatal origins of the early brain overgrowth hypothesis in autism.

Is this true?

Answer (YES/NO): NO